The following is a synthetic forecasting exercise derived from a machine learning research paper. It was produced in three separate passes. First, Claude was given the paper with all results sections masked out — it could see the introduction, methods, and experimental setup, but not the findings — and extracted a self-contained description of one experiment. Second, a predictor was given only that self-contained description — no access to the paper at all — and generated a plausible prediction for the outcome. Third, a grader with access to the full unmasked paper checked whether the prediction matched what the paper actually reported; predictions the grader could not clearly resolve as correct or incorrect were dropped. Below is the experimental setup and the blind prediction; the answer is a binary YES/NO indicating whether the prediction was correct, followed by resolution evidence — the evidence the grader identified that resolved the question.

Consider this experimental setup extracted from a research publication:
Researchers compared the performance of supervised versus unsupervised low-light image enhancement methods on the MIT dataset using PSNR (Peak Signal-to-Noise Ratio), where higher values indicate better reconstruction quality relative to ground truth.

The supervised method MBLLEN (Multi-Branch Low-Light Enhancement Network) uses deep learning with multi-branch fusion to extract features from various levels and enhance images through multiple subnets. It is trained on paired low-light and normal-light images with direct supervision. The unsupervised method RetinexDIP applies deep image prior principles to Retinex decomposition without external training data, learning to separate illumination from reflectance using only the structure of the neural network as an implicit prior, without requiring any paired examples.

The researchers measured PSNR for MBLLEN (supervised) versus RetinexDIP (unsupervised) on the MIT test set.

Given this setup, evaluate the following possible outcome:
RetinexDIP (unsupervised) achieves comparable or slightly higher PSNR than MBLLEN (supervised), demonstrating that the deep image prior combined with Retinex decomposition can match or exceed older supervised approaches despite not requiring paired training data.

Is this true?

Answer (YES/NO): YES